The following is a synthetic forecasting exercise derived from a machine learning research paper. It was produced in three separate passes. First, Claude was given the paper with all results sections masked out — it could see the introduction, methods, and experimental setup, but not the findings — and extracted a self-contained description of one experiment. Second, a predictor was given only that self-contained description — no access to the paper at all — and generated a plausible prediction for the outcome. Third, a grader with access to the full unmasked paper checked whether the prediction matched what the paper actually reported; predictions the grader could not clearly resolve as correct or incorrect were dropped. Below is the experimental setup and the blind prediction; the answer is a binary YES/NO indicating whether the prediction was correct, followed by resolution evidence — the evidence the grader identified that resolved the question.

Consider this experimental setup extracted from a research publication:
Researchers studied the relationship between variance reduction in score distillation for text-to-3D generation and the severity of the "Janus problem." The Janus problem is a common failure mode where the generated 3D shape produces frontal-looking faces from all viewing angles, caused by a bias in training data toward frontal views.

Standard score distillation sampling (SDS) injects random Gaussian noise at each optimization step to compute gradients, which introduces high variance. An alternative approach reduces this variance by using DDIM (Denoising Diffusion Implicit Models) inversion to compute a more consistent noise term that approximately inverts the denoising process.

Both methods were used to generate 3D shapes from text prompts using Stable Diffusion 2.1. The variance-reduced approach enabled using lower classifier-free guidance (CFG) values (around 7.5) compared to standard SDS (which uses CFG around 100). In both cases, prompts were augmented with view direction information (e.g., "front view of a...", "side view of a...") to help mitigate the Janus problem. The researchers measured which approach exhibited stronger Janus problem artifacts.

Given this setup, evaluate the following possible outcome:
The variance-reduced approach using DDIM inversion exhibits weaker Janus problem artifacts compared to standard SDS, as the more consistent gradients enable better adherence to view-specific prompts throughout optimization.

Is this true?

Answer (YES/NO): NO